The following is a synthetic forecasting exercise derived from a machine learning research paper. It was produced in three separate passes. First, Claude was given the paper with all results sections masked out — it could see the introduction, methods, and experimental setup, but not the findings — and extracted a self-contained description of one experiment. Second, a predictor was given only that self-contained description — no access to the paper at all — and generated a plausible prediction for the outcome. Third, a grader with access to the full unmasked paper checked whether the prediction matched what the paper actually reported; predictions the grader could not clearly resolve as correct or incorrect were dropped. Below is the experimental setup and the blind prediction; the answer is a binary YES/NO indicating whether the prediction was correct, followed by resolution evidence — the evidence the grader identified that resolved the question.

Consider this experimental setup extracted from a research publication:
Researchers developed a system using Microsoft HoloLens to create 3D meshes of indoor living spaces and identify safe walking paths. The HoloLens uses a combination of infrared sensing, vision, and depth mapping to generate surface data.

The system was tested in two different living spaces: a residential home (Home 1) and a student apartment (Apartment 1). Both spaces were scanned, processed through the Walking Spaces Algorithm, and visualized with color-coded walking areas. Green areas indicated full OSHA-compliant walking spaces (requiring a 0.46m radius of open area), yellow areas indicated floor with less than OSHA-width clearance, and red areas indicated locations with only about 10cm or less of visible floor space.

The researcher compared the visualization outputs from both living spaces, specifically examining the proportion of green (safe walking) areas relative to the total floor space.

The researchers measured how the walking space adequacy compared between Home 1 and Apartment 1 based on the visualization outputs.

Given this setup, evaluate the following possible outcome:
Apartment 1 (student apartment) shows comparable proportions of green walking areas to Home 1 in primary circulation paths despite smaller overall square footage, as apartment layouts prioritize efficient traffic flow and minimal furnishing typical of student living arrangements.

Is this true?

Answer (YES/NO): NO